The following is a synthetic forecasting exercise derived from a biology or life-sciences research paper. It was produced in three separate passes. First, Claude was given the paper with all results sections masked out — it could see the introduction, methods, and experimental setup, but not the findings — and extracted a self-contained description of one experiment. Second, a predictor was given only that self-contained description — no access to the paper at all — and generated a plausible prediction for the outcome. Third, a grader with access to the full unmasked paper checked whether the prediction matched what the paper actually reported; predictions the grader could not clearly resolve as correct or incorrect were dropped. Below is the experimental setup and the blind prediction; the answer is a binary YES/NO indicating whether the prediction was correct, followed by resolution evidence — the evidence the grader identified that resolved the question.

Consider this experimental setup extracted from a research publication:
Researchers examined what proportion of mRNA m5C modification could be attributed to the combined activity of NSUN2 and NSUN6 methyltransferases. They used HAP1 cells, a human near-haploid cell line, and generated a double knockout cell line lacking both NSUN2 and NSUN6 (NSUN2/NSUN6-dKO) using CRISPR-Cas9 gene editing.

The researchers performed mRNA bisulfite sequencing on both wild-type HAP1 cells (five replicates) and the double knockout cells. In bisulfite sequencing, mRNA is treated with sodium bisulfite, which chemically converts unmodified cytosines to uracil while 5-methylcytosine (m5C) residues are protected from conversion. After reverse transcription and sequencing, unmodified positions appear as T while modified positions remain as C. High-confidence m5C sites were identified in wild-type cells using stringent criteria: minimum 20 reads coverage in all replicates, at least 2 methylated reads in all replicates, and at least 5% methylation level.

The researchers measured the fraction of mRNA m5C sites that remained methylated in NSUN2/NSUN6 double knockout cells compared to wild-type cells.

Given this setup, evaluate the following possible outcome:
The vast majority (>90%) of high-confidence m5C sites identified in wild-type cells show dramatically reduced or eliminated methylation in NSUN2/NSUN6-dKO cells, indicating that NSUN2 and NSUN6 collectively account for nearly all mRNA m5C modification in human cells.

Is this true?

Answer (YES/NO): NO